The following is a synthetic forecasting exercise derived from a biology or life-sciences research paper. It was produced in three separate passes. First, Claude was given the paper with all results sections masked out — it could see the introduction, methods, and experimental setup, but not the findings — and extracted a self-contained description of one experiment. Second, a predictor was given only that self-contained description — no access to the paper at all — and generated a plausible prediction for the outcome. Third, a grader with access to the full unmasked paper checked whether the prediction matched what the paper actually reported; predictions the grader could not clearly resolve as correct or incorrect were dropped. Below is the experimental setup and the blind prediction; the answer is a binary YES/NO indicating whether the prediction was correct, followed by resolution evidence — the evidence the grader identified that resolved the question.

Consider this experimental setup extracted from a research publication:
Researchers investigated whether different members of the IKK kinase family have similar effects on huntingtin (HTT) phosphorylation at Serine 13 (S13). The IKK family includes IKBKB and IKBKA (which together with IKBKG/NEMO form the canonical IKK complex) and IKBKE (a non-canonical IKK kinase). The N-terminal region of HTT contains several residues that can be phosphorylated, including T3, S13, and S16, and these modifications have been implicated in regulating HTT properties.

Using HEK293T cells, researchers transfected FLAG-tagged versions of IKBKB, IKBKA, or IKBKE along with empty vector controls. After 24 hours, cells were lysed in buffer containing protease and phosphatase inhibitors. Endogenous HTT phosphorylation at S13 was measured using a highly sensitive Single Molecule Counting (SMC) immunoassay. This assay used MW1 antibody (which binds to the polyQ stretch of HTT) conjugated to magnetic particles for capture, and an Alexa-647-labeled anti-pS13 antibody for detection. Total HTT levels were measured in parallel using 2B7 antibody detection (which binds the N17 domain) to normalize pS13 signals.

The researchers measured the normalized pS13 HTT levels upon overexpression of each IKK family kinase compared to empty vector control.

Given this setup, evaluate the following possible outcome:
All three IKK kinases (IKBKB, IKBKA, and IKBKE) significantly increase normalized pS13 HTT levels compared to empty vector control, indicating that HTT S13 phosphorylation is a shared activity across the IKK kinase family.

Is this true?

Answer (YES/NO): NO